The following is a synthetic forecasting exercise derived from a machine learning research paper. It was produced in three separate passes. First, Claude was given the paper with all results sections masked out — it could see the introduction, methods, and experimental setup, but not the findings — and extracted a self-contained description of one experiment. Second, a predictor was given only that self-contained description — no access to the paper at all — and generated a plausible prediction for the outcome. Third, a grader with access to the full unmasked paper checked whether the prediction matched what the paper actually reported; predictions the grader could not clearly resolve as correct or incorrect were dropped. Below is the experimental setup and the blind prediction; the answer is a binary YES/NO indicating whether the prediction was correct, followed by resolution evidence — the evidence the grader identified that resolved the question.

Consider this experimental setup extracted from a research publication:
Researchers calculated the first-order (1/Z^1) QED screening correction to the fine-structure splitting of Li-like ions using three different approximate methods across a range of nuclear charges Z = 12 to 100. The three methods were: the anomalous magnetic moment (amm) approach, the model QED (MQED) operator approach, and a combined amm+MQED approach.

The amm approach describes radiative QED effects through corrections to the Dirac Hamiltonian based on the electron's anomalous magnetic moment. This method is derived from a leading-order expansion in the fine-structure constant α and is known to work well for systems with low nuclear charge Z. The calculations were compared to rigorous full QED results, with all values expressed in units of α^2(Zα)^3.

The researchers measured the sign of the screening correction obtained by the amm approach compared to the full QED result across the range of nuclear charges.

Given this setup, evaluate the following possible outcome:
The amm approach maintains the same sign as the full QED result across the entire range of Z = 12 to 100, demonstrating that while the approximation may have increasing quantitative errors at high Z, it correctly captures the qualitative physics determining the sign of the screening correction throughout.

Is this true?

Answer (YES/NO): NO